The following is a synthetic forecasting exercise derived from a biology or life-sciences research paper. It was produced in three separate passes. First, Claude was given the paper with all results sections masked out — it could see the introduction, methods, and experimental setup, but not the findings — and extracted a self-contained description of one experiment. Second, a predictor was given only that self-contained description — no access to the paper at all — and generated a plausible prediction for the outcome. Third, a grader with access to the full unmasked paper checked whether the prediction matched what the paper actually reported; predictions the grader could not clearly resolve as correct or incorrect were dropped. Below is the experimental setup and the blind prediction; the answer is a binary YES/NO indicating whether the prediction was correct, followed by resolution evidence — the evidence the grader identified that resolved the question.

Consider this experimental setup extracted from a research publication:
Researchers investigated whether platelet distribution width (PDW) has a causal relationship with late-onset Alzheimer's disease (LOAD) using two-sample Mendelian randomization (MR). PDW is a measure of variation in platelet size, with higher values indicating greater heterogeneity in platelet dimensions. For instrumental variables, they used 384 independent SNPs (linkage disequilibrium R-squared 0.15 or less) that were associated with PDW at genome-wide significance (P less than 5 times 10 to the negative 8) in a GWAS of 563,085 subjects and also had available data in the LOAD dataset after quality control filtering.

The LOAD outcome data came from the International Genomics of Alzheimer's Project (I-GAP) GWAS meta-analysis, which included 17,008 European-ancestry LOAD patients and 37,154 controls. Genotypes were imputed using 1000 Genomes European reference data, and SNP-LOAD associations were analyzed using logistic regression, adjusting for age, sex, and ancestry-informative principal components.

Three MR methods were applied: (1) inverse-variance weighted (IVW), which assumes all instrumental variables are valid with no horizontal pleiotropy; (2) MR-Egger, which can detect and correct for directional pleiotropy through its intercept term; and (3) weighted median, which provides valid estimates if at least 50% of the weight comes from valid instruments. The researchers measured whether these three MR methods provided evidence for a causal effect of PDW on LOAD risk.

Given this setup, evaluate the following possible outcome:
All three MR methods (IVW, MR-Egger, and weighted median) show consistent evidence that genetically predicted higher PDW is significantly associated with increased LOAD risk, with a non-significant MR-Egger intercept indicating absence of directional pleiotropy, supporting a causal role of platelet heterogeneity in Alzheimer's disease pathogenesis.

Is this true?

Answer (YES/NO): NO